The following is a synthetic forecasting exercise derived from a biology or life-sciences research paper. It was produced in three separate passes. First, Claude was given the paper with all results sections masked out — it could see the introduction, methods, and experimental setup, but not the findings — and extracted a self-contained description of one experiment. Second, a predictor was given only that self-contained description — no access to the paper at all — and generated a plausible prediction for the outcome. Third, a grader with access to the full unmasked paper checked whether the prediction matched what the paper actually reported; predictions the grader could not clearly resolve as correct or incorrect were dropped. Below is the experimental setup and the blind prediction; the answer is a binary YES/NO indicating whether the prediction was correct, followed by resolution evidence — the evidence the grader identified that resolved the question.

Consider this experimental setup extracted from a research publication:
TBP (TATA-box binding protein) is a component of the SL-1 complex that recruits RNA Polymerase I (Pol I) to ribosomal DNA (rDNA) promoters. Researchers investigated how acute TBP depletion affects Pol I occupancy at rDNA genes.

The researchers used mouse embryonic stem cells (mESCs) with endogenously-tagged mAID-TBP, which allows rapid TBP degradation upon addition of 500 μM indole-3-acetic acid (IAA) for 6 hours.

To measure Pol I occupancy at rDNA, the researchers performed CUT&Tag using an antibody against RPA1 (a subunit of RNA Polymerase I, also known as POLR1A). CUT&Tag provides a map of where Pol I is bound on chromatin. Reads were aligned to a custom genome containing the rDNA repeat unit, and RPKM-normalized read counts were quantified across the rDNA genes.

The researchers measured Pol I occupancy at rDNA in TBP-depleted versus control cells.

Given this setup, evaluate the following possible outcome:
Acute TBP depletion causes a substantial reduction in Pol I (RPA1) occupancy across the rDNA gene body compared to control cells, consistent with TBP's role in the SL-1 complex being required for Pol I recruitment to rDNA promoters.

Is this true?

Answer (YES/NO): NO